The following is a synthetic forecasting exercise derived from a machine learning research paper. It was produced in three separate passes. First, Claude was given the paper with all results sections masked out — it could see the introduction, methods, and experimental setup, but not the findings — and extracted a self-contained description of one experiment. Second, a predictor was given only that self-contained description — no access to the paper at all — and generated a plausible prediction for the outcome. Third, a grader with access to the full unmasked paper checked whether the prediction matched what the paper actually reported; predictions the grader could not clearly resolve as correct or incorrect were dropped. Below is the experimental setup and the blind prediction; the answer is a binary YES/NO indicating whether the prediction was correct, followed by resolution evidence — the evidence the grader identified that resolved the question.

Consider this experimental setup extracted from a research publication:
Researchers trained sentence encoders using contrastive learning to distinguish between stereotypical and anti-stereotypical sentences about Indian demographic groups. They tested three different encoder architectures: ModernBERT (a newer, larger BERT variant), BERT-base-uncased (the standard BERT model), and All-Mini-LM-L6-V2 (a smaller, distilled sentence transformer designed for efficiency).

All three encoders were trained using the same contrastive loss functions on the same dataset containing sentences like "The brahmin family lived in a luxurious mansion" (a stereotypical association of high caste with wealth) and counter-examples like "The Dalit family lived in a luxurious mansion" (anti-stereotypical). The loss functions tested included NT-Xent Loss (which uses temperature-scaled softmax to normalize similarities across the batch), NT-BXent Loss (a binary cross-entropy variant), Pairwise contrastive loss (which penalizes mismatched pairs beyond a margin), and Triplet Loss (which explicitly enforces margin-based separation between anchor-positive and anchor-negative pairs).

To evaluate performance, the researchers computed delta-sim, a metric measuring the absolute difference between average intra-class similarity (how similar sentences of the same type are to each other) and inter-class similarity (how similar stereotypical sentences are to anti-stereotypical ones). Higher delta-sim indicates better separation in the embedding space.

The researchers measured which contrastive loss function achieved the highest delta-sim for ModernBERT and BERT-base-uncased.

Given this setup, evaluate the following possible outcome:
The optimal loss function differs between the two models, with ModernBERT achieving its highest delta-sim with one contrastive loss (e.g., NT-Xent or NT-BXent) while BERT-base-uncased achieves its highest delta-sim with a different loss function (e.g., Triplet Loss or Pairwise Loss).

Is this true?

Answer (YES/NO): NO